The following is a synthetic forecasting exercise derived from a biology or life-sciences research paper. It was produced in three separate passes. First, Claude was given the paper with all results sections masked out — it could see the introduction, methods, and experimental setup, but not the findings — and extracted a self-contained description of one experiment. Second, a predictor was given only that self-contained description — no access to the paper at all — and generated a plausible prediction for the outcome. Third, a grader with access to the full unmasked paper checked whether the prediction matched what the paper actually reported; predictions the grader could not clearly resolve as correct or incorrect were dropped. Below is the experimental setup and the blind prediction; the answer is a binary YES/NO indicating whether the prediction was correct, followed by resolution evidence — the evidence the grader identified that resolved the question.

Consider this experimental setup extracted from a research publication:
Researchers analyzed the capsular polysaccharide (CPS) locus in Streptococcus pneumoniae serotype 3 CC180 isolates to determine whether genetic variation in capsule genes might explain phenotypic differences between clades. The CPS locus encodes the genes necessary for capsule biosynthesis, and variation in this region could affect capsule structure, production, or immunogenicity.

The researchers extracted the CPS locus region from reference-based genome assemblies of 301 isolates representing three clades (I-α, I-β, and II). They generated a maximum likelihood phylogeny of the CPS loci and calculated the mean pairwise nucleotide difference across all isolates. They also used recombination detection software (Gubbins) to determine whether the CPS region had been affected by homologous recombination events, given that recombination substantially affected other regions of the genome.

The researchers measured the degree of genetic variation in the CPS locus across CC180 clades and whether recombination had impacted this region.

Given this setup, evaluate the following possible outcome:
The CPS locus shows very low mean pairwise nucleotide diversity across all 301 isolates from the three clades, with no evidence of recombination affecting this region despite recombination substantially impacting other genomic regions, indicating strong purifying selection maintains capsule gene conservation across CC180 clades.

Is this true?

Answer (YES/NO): YES